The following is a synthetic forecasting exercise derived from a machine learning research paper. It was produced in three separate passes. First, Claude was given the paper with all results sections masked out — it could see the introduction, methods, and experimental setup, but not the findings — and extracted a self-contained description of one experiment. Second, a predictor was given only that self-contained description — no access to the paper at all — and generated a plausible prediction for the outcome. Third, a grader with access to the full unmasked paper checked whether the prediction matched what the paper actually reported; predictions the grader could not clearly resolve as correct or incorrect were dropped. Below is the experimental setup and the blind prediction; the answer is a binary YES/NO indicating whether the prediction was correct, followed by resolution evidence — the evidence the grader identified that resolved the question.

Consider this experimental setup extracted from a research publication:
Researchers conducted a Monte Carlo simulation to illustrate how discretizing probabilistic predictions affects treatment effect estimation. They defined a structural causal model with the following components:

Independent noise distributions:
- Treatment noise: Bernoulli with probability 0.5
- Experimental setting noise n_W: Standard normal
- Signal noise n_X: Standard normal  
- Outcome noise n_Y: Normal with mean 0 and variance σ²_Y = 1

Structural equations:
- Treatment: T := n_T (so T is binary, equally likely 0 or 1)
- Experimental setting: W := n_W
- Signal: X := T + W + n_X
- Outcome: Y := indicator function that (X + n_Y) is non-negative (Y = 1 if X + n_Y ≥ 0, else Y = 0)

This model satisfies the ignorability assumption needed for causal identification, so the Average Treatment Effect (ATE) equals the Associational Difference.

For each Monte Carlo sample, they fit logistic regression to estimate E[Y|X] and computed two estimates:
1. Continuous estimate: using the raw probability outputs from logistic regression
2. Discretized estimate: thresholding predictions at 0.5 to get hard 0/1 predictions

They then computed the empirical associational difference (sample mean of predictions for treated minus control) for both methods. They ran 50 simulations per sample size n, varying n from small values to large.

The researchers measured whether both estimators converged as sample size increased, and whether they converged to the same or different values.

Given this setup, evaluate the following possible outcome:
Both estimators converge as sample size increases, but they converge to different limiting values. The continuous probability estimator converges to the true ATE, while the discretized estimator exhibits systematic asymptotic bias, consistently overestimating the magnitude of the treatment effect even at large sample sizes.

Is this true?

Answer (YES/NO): YES